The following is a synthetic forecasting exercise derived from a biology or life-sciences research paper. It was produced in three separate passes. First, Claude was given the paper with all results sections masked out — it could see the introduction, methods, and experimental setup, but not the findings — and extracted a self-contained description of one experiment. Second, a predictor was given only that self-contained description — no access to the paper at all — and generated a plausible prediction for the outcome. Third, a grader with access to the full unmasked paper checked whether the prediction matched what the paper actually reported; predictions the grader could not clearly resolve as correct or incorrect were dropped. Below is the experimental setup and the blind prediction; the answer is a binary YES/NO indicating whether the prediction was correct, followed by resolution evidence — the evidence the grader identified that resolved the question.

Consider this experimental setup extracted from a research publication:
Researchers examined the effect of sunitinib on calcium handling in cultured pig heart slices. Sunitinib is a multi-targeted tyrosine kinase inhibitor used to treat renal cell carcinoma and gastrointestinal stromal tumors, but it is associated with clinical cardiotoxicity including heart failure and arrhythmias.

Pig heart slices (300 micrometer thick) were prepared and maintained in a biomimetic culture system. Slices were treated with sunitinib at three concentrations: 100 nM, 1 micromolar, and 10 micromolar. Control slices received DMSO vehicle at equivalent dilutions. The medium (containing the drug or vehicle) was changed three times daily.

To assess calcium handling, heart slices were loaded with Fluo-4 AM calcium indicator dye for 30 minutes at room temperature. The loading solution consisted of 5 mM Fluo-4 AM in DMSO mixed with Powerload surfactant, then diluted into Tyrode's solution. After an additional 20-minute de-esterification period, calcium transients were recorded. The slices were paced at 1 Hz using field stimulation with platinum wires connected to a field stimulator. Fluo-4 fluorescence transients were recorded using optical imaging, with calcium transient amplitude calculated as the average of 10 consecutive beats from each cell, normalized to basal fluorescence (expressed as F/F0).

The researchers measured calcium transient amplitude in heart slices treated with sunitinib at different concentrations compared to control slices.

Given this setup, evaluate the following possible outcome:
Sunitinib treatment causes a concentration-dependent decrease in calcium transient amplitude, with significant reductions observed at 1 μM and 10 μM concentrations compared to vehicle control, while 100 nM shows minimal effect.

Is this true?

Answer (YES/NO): NO